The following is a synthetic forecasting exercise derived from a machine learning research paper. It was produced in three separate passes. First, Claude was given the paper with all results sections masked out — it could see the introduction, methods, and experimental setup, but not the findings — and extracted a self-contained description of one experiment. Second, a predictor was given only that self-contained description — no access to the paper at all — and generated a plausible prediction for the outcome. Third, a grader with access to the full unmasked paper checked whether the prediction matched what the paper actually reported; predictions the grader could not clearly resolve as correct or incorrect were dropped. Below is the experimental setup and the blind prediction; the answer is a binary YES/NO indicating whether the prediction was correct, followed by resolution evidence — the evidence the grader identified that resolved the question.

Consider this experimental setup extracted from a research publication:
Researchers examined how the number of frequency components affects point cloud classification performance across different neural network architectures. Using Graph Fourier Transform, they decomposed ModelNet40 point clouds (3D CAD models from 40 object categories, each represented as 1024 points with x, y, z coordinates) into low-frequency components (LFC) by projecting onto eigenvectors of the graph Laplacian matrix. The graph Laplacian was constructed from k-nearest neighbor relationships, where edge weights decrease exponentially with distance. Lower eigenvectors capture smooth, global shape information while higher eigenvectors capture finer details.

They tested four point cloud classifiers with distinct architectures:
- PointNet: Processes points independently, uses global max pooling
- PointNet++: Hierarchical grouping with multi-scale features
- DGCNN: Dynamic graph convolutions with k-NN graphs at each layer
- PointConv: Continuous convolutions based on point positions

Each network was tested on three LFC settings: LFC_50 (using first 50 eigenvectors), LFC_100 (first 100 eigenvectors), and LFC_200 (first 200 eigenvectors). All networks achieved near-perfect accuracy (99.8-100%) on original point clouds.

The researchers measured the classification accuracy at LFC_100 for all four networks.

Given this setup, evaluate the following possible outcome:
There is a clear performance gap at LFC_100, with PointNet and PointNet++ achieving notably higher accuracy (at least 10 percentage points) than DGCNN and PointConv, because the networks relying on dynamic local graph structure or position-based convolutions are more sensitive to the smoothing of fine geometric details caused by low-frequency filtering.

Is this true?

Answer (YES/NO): NO